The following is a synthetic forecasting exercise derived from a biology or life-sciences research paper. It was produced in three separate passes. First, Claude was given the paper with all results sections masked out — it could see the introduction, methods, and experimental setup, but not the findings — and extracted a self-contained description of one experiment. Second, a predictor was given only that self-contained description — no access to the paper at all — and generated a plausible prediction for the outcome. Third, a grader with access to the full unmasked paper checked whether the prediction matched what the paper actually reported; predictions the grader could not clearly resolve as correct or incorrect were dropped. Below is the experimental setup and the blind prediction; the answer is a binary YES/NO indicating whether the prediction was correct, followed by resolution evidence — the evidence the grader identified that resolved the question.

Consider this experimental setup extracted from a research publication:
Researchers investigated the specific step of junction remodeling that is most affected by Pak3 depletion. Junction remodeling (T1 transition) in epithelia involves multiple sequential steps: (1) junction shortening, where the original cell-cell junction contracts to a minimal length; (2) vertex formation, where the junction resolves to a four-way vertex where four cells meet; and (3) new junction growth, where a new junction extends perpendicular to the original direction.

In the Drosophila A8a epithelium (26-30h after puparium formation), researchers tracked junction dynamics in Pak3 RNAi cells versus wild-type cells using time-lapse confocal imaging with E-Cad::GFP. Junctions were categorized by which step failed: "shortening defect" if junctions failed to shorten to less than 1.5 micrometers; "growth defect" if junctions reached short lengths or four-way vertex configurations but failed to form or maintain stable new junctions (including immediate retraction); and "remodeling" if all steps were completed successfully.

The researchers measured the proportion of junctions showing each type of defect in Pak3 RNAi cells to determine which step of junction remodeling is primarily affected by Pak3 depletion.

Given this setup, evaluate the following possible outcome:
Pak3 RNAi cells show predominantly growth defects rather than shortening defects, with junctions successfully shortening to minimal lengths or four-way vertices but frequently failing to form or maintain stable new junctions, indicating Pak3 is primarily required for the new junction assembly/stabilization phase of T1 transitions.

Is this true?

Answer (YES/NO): NO